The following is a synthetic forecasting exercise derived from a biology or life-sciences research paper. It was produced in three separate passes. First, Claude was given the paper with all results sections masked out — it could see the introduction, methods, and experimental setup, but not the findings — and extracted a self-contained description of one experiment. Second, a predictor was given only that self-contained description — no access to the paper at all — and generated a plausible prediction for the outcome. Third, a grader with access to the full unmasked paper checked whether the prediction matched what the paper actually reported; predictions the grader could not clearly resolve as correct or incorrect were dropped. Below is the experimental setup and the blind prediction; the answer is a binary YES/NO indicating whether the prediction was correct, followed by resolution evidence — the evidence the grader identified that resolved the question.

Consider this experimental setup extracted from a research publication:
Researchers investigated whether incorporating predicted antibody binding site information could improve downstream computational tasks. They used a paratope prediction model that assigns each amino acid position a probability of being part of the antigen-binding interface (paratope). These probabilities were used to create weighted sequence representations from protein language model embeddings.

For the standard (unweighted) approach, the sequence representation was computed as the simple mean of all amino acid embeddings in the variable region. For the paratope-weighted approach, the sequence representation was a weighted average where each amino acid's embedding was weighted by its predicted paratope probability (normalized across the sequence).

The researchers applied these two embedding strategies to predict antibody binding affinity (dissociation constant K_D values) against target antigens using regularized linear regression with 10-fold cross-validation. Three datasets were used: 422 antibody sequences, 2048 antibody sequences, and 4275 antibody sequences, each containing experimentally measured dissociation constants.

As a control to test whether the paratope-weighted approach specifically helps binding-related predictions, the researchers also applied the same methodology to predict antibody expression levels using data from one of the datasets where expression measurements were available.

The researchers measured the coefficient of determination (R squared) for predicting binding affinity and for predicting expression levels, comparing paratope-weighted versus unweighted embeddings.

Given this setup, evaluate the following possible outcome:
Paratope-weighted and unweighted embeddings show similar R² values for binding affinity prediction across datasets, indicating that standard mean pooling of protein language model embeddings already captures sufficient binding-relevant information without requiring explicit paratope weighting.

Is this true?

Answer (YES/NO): NO